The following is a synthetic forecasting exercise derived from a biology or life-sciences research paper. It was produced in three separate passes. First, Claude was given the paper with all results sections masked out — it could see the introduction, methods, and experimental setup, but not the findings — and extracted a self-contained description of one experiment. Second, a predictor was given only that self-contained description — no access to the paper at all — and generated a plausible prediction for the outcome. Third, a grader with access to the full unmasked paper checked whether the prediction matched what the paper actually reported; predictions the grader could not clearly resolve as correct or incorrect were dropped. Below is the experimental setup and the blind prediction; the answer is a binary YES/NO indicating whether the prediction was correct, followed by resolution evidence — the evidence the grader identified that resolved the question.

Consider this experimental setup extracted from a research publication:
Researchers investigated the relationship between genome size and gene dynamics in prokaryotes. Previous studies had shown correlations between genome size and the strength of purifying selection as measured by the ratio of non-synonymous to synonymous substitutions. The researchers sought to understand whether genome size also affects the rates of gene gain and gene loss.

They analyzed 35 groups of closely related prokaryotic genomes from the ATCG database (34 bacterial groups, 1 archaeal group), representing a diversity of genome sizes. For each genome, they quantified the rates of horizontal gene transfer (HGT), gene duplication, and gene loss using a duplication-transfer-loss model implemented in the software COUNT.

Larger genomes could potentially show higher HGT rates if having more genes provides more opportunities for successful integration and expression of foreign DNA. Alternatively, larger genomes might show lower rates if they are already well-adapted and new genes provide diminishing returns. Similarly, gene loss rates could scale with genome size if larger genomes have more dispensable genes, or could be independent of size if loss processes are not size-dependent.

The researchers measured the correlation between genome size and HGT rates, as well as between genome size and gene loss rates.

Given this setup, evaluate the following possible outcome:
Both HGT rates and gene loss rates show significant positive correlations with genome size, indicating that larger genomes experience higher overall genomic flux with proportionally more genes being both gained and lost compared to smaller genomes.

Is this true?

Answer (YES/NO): NO